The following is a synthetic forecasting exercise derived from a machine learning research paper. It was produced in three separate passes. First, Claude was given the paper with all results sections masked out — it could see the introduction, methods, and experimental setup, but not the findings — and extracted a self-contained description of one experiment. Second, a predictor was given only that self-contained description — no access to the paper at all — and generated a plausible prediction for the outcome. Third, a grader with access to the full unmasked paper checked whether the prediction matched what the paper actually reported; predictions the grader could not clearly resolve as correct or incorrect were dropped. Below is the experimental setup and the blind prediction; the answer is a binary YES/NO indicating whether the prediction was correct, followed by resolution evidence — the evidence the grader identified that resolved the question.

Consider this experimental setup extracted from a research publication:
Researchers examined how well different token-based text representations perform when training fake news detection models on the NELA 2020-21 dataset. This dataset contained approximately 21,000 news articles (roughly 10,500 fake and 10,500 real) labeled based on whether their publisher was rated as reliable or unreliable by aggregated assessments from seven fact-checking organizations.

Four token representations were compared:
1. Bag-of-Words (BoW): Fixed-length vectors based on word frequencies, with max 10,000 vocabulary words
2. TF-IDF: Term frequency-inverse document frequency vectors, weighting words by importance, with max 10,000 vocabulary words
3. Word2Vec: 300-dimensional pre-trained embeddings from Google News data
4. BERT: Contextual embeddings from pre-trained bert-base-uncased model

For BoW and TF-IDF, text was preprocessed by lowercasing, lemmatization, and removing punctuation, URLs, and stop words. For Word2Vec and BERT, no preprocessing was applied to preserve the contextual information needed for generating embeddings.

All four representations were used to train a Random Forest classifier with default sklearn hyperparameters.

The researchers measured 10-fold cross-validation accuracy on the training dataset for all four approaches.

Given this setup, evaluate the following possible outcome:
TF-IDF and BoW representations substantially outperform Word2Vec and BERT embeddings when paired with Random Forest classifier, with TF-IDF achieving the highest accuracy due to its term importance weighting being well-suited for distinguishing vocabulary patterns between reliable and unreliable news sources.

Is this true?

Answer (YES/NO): NO